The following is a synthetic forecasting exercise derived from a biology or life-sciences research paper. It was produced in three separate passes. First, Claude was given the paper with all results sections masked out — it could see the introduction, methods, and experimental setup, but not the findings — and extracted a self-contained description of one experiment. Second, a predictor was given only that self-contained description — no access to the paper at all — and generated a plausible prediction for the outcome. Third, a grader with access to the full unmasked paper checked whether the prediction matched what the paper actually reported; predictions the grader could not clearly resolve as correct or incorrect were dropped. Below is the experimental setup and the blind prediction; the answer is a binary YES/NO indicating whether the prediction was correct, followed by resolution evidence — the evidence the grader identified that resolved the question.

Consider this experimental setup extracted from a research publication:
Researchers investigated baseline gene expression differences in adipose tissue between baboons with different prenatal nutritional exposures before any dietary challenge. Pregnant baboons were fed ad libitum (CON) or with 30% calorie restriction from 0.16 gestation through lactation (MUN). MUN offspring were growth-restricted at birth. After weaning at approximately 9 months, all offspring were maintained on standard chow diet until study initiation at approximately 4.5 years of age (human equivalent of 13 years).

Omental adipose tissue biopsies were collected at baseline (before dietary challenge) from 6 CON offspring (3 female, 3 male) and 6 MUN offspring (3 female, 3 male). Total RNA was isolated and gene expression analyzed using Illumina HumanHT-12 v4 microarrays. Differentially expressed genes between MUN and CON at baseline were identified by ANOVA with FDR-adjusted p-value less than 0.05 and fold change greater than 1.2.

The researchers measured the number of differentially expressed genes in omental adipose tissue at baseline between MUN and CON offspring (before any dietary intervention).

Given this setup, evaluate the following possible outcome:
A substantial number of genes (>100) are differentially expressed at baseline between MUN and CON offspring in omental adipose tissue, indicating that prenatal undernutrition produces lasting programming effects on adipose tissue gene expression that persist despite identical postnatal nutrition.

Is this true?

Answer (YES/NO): NO